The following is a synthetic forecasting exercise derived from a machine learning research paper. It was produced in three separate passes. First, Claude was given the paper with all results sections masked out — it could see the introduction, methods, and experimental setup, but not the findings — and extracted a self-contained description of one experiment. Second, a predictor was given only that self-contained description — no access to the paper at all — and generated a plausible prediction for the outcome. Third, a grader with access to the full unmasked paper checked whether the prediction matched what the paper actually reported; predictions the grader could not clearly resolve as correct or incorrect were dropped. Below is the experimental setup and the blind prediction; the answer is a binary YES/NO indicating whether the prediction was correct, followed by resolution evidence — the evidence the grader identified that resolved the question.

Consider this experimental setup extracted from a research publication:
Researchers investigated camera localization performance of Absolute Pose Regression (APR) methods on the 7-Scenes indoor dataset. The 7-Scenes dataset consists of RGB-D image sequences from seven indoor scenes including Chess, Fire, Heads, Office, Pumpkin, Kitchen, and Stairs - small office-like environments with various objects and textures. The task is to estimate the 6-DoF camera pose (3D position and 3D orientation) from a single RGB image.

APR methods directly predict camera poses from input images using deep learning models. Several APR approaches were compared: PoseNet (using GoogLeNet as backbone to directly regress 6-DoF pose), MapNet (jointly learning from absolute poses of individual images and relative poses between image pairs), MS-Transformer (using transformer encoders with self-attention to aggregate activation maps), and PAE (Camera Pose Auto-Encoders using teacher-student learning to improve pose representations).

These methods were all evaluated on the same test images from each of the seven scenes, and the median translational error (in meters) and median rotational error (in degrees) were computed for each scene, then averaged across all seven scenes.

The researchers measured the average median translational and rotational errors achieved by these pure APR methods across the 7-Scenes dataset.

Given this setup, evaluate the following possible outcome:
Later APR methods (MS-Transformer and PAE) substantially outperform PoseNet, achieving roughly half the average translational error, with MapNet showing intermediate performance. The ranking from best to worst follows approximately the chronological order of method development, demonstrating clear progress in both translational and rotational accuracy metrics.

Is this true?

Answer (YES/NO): NO